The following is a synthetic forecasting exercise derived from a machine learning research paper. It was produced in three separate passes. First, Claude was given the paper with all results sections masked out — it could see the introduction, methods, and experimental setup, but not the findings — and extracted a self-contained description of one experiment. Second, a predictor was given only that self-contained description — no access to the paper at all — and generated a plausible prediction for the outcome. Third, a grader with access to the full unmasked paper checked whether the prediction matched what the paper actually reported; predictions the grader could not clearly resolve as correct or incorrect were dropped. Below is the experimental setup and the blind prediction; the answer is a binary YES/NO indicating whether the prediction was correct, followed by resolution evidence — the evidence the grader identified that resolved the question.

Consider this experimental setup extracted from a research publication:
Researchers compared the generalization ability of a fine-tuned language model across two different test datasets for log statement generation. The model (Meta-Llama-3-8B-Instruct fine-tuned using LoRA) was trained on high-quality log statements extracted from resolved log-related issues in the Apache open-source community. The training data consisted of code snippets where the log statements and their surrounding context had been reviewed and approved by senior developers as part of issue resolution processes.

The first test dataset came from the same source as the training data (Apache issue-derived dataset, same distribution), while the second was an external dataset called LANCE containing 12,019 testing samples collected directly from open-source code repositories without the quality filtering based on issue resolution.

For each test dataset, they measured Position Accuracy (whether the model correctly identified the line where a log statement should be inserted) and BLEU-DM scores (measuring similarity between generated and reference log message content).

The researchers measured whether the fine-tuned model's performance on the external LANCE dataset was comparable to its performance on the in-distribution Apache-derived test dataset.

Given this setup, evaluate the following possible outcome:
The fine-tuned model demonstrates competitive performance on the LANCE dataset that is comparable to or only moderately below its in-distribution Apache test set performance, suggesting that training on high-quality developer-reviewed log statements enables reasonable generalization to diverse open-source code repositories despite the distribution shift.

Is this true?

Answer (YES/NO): NO